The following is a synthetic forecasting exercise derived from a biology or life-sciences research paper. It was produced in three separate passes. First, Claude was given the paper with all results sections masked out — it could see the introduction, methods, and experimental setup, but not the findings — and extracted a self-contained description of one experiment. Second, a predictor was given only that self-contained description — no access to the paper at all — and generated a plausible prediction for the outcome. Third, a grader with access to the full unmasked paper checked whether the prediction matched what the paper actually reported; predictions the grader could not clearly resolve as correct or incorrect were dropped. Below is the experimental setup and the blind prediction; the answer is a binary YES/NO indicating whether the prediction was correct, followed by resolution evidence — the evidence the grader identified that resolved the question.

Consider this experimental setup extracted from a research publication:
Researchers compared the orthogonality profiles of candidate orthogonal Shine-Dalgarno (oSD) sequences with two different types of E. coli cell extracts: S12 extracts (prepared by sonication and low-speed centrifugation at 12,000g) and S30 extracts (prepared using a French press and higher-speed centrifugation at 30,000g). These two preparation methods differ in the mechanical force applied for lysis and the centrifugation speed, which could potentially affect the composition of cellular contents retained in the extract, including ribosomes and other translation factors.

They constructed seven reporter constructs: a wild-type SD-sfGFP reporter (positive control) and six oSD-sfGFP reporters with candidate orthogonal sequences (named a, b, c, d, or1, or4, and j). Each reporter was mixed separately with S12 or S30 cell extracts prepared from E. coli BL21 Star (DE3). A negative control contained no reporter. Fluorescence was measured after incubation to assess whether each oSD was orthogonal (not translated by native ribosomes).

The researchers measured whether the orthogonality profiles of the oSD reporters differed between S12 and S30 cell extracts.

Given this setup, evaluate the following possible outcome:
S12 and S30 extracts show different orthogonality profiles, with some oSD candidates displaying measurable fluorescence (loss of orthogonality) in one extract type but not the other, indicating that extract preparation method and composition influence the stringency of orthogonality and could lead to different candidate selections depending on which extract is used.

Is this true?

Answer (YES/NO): NO